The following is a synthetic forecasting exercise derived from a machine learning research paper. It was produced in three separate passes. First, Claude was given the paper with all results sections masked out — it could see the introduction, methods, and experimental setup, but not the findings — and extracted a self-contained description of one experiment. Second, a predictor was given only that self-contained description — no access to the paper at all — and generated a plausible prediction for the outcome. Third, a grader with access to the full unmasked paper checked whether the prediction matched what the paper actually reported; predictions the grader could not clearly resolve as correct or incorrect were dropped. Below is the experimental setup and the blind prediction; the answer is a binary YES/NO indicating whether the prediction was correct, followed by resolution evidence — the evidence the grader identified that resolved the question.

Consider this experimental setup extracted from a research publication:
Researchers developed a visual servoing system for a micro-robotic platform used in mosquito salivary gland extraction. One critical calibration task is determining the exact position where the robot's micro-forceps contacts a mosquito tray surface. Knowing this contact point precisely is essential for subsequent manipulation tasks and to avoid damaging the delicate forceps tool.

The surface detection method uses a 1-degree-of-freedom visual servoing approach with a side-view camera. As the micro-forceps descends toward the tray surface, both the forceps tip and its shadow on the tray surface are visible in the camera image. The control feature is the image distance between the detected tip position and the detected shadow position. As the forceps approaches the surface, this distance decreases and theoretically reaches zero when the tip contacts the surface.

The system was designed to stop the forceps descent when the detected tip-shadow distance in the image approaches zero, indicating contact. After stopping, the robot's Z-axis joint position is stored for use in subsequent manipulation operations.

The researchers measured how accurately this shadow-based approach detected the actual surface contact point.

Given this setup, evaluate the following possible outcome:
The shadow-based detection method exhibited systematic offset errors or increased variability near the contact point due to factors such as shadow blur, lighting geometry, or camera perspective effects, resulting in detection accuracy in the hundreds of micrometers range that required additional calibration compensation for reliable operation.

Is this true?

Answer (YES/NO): NO